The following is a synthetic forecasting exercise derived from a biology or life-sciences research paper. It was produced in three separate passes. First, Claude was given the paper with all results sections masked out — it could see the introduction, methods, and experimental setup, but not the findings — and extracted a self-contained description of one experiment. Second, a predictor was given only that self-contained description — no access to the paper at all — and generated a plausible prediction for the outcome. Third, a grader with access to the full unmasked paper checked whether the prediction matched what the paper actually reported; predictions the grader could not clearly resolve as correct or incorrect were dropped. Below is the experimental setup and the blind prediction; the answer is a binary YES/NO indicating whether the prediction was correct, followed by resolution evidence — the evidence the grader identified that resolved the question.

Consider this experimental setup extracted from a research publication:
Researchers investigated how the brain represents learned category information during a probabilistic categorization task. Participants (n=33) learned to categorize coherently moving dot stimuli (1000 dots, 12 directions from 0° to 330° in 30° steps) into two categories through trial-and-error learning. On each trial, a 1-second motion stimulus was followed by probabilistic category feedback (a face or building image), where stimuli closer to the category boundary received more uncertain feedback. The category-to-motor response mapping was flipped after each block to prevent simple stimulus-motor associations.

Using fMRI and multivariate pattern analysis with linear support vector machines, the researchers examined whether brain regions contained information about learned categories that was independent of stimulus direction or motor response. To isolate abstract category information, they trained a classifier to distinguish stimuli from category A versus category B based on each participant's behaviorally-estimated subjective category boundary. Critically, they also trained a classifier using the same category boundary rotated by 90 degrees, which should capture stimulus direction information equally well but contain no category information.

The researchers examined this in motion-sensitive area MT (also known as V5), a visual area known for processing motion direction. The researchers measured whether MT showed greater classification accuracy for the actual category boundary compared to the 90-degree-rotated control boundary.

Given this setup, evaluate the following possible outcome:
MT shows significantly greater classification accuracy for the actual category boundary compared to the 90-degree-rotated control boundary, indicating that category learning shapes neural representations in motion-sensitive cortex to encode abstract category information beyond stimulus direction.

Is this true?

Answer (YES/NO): YES